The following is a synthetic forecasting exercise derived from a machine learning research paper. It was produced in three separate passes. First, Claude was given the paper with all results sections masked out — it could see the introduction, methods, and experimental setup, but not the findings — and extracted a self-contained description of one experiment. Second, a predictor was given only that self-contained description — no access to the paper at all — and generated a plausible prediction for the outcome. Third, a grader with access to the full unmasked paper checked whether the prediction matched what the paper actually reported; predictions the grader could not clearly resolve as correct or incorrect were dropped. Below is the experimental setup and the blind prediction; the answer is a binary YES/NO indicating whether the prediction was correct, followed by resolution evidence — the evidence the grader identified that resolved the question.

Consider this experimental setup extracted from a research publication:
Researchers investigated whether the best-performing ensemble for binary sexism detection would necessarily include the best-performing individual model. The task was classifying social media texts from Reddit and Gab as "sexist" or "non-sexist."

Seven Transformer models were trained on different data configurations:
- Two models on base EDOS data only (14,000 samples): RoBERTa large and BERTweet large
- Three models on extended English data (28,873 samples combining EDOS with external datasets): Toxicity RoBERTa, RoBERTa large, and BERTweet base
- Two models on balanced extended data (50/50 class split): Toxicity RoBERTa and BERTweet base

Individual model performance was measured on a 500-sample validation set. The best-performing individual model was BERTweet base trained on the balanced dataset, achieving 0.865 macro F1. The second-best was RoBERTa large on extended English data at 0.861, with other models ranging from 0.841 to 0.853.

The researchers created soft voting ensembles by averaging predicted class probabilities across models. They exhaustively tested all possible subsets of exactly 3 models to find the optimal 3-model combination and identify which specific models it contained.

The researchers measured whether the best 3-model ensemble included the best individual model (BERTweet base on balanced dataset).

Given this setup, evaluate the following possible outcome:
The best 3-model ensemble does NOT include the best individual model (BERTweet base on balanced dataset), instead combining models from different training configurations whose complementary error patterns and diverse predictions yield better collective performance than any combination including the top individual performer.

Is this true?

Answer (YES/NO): YES